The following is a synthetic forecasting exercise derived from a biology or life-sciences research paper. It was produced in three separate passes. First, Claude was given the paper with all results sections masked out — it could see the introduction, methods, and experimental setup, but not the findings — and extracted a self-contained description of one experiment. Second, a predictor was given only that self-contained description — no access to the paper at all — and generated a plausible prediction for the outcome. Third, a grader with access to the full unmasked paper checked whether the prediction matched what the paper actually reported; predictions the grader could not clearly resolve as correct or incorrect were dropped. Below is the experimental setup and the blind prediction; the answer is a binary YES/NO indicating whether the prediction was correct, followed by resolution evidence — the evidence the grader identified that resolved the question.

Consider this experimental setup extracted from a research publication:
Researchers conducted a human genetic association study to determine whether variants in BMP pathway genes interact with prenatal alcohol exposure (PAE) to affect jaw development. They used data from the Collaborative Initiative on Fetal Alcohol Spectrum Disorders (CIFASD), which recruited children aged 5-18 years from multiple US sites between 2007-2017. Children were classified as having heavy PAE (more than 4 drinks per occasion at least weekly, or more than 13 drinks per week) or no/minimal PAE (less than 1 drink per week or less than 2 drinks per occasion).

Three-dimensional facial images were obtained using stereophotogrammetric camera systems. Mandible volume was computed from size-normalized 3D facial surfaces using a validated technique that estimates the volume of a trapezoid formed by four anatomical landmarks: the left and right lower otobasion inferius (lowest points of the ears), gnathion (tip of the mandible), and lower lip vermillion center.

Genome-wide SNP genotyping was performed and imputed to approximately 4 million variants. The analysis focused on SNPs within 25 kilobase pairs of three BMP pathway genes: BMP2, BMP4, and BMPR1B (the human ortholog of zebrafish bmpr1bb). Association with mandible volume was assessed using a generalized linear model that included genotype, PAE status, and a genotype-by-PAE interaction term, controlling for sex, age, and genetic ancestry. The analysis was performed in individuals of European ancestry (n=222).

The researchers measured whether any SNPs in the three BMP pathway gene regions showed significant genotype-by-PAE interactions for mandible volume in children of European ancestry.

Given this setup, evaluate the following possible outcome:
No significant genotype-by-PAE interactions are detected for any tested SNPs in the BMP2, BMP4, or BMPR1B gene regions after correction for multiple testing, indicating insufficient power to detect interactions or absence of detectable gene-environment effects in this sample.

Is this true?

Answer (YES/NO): NO